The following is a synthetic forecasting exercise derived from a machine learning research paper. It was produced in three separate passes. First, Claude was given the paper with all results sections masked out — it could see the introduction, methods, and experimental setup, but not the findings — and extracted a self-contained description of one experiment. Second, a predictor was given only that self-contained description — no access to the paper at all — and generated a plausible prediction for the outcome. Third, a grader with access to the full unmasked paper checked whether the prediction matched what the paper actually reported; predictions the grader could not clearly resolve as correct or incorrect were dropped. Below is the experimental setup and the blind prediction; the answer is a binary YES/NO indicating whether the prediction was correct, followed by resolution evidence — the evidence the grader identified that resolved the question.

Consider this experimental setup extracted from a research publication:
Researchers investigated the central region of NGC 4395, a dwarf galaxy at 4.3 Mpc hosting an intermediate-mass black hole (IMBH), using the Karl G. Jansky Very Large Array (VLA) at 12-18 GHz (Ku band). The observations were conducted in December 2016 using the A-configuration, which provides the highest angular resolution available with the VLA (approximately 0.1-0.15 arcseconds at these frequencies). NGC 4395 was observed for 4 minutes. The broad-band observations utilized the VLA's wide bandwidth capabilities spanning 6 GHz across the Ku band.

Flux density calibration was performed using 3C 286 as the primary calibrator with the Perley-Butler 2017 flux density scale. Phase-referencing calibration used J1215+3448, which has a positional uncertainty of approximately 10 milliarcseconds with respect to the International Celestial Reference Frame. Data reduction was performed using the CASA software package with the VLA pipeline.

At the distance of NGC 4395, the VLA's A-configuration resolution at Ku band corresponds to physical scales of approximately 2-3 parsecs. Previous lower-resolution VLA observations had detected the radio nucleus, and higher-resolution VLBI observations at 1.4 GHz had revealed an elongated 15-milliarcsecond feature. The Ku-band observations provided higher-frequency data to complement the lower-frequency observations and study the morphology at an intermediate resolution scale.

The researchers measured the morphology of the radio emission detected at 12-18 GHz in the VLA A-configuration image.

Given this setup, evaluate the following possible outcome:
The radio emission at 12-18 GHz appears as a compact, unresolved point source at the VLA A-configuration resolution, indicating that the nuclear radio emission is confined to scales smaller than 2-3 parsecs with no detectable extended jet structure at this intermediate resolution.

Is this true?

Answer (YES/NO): NO